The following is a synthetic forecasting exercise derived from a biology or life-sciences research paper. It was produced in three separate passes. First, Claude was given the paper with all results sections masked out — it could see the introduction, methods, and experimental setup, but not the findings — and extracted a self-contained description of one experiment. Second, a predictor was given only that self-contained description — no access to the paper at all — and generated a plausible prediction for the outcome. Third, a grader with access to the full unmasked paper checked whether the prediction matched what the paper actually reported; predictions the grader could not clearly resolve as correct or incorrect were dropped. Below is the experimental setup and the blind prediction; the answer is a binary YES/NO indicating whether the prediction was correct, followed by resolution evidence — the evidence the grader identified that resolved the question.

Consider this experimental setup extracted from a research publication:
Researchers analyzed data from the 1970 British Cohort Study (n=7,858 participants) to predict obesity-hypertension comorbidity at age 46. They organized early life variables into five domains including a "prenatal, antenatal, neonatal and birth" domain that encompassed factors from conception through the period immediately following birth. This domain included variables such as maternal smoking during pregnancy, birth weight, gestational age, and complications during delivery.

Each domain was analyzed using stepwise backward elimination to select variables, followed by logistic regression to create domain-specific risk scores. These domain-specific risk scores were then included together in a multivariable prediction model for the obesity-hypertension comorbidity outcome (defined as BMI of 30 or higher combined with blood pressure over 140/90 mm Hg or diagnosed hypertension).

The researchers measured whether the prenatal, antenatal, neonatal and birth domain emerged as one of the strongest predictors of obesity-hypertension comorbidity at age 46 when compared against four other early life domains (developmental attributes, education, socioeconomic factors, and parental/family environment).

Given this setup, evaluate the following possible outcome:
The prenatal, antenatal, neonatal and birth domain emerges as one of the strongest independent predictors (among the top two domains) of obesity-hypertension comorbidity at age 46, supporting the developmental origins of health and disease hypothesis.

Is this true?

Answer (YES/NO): NO